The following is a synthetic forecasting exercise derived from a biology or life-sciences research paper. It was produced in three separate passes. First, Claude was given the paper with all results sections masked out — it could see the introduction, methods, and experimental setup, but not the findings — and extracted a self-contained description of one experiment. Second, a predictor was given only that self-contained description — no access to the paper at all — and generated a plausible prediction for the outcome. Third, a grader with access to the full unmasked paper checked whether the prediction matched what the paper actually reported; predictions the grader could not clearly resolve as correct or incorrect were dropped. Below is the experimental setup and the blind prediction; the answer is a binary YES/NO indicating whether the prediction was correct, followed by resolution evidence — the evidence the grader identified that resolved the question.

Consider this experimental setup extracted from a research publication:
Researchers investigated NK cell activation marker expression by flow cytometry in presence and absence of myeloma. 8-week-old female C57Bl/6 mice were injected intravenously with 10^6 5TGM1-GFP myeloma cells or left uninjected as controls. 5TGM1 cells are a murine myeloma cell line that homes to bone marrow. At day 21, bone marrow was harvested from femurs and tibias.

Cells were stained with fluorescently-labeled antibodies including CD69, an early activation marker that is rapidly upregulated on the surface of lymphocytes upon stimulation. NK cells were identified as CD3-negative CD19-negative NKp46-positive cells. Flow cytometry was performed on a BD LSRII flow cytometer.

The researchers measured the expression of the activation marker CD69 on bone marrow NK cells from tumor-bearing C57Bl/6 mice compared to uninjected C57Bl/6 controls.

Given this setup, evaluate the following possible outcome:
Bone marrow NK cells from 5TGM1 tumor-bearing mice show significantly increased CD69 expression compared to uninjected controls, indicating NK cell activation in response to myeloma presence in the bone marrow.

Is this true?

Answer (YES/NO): YES